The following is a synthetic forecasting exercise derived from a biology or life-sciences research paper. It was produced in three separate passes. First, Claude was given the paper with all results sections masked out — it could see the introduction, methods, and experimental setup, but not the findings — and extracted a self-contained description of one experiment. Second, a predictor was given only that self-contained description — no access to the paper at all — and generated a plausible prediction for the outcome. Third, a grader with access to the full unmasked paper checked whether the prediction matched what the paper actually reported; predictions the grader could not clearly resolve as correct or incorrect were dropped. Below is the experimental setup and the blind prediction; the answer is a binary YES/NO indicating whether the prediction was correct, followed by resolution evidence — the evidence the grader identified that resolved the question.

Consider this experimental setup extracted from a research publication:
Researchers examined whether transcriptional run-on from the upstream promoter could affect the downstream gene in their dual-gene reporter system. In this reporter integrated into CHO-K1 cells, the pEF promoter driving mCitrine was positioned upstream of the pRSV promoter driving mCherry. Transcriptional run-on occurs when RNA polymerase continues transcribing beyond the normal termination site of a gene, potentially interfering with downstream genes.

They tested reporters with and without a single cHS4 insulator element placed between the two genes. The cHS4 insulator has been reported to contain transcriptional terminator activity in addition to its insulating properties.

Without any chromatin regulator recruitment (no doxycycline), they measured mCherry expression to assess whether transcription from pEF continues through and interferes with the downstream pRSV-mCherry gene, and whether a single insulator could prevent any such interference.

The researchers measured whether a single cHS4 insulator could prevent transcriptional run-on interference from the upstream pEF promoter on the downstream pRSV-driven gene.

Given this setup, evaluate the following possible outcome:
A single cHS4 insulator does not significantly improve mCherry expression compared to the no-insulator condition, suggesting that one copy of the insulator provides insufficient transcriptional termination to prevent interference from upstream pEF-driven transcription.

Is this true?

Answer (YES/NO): NO